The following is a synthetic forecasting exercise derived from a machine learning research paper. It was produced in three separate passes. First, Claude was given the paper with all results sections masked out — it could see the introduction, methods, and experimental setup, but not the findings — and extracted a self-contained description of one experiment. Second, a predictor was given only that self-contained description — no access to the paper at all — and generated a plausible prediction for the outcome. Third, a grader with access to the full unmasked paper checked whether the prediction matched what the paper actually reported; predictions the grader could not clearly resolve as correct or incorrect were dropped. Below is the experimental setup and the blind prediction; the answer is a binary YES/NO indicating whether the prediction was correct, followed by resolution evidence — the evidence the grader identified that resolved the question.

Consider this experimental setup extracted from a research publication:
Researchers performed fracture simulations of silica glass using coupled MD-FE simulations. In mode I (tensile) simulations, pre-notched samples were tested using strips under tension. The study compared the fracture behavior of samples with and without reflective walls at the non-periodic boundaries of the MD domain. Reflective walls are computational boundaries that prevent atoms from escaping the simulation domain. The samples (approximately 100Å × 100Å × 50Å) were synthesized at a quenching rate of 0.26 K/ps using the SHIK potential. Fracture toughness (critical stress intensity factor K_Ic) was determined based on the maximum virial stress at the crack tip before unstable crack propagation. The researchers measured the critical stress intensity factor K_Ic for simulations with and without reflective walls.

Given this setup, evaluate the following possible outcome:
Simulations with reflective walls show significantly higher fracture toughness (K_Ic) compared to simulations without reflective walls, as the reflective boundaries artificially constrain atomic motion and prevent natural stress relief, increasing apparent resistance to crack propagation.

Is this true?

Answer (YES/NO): NO